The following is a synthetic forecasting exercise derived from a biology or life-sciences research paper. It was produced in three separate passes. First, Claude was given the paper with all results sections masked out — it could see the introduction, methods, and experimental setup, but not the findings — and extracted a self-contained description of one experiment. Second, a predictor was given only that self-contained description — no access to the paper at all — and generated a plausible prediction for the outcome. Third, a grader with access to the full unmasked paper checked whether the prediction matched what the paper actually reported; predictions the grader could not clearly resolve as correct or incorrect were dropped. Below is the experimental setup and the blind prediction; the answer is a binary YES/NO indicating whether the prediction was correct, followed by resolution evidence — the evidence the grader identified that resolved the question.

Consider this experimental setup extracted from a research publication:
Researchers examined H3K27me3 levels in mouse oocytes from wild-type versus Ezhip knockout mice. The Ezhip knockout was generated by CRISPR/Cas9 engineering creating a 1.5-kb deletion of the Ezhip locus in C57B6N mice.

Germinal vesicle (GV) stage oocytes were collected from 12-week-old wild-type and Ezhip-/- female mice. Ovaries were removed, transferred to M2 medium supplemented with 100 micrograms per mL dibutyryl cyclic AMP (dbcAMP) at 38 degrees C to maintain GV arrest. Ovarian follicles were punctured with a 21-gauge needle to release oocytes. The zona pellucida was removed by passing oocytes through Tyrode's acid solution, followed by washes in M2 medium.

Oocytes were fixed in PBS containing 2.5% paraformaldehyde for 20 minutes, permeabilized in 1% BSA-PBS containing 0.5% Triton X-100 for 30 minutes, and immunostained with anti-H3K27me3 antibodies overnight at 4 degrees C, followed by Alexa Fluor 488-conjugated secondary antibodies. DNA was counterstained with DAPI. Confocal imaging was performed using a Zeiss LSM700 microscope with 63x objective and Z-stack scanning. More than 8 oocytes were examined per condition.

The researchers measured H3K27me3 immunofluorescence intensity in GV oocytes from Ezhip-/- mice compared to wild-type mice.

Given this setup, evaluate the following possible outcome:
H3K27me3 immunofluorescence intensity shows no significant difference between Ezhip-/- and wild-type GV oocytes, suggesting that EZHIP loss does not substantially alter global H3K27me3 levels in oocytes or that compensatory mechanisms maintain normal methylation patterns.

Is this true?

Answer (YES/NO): NO